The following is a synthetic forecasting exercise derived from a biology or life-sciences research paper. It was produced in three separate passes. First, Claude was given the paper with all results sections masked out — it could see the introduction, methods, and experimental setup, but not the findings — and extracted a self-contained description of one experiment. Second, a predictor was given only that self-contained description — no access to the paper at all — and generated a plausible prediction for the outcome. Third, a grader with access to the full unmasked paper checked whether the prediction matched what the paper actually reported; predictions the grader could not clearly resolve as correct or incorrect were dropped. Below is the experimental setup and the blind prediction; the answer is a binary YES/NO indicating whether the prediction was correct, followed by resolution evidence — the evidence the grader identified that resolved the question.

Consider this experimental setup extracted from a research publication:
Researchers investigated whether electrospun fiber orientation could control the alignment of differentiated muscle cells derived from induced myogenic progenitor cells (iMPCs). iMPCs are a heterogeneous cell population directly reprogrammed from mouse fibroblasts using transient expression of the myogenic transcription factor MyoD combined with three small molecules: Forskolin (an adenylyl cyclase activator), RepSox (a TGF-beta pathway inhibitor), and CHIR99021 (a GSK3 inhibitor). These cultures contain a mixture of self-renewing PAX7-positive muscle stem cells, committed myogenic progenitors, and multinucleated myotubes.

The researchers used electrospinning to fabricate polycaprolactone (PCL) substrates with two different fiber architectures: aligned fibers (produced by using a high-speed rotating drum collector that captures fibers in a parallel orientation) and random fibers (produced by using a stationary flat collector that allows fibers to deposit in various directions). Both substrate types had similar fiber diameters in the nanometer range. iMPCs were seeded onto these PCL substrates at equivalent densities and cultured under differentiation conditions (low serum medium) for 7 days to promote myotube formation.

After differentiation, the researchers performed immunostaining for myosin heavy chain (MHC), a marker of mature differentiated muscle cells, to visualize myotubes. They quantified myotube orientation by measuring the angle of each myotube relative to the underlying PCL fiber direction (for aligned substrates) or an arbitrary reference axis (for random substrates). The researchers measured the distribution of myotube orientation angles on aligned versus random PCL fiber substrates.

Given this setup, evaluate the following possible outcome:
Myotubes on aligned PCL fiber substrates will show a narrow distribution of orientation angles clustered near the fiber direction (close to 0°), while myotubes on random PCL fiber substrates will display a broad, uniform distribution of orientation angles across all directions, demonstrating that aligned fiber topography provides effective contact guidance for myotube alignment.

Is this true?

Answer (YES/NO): YES